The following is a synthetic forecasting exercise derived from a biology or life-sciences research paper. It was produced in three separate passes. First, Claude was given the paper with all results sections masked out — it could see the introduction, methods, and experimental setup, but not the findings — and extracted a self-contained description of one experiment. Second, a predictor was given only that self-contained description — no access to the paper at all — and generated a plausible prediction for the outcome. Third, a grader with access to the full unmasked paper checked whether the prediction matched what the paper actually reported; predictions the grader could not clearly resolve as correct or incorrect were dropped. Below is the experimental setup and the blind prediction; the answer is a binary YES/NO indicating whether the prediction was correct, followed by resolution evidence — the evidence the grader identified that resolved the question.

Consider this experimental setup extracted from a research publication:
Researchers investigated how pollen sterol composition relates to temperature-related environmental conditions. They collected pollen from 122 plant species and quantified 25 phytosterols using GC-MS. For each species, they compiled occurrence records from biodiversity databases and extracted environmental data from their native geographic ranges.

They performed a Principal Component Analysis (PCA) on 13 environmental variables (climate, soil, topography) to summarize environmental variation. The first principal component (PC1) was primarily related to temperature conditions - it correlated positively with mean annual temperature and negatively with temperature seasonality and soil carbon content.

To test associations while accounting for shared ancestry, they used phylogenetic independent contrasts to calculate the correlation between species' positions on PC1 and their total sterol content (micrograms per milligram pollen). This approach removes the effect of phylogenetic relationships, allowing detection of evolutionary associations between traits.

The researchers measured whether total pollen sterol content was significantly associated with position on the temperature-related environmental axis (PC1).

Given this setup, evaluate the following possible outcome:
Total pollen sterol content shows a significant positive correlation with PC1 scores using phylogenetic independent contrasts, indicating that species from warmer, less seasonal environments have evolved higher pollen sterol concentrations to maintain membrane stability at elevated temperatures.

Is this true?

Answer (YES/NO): YES